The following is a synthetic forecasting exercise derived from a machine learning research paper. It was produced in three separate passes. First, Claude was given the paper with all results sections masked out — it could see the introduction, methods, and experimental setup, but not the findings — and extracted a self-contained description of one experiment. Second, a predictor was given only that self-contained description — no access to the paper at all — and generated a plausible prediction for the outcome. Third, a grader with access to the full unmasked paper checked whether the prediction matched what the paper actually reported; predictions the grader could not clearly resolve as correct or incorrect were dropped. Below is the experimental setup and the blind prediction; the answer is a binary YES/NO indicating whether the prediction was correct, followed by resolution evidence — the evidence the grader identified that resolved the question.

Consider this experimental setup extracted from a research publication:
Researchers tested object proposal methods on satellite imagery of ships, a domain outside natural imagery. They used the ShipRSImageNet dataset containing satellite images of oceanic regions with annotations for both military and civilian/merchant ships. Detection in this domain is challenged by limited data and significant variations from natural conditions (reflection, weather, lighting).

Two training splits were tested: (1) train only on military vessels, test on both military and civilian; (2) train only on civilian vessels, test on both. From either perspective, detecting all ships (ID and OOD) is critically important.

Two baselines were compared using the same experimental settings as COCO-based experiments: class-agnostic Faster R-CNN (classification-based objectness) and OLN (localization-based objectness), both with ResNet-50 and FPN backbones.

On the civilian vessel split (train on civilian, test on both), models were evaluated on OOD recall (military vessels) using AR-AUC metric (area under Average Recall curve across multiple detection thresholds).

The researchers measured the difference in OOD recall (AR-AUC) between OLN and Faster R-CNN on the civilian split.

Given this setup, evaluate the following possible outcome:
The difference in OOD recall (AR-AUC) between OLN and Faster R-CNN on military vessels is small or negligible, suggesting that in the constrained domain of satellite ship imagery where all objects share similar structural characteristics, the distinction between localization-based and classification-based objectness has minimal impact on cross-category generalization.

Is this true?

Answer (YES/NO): NO